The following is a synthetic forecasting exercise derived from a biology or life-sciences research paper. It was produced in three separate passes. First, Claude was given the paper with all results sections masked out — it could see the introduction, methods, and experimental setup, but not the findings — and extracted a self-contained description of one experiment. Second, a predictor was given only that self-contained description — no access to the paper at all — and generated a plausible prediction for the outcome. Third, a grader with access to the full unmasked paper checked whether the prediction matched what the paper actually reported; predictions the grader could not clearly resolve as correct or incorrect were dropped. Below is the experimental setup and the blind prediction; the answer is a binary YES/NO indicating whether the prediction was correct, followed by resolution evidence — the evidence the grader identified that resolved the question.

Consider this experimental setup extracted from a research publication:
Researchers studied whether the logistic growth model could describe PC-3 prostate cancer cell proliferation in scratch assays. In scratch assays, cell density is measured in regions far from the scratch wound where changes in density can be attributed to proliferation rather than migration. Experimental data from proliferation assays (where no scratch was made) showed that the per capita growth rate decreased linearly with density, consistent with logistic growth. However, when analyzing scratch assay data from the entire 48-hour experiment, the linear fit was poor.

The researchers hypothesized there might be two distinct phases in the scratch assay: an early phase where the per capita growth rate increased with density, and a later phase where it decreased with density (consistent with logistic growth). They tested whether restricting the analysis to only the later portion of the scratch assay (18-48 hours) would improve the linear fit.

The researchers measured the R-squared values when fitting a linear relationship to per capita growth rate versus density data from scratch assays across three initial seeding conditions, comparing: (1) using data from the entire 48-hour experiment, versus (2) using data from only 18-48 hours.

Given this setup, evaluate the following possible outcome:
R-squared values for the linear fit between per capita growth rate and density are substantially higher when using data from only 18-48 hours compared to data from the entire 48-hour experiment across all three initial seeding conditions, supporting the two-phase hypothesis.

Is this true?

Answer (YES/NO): YES